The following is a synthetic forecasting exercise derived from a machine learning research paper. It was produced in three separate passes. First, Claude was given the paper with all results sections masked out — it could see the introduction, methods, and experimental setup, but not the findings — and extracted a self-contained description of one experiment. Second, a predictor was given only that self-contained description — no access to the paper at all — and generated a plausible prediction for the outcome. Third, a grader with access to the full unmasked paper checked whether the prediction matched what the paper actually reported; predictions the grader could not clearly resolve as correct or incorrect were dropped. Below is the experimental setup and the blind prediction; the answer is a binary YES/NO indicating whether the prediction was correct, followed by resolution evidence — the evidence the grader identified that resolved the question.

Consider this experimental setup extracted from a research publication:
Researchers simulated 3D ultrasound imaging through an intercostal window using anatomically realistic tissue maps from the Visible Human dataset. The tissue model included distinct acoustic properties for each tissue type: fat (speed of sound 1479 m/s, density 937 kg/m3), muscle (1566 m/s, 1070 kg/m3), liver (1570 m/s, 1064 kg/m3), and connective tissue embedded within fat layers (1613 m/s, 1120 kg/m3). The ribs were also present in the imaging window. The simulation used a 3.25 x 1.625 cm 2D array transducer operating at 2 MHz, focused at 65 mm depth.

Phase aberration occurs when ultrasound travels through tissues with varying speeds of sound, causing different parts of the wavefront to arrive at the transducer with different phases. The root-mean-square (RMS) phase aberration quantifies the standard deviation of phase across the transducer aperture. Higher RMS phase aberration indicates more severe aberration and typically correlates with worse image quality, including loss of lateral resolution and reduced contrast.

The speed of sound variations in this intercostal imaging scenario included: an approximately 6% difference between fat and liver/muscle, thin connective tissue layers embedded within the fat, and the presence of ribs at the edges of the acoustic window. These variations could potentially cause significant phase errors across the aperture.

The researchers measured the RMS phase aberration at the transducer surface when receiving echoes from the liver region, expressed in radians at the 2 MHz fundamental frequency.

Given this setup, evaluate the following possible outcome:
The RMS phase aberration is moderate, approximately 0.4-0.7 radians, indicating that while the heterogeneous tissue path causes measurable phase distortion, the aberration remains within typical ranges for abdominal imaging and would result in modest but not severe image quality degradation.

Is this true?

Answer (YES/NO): NO